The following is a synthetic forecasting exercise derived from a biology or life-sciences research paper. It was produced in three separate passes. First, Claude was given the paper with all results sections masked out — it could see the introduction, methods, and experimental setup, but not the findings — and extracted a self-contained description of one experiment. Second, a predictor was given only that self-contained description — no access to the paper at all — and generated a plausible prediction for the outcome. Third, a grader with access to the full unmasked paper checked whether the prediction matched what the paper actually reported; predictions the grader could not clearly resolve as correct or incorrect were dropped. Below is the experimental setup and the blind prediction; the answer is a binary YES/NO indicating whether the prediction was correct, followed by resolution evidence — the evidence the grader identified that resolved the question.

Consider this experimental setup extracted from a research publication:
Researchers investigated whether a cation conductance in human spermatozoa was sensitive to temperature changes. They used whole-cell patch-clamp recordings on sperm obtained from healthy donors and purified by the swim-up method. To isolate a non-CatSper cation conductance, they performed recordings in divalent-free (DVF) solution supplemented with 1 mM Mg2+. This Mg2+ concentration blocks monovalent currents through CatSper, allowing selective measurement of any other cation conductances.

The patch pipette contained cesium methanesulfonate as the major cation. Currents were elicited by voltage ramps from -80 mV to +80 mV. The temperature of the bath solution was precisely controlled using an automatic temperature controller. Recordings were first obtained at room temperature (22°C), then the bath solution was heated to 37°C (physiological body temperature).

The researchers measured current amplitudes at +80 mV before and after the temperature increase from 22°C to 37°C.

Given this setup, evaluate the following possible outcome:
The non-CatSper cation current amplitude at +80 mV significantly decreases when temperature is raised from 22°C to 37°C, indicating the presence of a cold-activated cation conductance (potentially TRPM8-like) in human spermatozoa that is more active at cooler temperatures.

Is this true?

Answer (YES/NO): NO